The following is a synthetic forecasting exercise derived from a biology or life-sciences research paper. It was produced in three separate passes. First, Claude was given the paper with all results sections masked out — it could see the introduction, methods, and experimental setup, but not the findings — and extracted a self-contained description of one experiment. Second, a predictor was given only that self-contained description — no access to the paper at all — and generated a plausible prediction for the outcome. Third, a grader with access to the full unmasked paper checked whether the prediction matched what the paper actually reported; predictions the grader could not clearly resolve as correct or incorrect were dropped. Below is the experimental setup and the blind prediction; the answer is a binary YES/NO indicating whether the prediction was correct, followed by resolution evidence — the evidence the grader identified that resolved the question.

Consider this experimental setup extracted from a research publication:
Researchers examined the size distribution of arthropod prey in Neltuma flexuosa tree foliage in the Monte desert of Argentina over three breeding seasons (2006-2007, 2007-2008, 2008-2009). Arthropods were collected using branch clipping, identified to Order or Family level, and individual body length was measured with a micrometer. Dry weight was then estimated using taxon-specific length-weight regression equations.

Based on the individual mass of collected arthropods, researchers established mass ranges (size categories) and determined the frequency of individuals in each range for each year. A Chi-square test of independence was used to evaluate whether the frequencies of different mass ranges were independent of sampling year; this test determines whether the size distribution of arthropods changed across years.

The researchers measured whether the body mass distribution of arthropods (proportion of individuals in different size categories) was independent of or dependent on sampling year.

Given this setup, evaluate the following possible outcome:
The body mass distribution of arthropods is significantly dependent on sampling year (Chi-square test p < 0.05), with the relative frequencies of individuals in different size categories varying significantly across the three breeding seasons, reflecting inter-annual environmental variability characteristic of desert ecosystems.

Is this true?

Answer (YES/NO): YES